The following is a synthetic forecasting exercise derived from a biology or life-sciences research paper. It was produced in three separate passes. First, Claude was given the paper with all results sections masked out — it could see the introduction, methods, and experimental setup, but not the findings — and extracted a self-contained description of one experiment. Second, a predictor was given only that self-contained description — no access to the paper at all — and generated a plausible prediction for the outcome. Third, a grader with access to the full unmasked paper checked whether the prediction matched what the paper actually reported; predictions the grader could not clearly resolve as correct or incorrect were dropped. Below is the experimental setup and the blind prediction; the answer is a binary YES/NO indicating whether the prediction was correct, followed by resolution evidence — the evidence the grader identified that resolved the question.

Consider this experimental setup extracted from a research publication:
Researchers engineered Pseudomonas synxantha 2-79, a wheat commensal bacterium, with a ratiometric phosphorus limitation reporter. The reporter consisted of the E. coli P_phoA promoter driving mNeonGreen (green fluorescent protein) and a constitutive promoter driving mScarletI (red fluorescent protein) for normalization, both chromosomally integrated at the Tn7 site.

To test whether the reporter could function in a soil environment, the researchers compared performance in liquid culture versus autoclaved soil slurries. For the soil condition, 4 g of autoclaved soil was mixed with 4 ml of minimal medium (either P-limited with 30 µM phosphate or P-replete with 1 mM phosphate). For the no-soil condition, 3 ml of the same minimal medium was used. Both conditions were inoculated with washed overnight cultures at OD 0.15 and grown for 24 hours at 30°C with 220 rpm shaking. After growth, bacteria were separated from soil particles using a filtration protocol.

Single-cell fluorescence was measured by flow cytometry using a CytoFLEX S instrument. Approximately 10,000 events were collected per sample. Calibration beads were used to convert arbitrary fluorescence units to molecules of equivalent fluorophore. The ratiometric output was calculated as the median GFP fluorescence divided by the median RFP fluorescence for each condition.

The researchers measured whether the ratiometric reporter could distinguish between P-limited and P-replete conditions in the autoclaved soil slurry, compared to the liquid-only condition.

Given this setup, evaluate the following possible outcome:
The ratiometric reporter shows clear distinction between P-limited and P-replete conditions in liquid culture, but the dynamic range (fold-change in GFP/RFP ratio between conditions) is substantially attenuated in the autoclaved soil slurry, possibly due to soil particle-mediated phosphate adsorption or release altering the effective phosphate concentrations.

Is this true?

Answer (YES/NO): YES